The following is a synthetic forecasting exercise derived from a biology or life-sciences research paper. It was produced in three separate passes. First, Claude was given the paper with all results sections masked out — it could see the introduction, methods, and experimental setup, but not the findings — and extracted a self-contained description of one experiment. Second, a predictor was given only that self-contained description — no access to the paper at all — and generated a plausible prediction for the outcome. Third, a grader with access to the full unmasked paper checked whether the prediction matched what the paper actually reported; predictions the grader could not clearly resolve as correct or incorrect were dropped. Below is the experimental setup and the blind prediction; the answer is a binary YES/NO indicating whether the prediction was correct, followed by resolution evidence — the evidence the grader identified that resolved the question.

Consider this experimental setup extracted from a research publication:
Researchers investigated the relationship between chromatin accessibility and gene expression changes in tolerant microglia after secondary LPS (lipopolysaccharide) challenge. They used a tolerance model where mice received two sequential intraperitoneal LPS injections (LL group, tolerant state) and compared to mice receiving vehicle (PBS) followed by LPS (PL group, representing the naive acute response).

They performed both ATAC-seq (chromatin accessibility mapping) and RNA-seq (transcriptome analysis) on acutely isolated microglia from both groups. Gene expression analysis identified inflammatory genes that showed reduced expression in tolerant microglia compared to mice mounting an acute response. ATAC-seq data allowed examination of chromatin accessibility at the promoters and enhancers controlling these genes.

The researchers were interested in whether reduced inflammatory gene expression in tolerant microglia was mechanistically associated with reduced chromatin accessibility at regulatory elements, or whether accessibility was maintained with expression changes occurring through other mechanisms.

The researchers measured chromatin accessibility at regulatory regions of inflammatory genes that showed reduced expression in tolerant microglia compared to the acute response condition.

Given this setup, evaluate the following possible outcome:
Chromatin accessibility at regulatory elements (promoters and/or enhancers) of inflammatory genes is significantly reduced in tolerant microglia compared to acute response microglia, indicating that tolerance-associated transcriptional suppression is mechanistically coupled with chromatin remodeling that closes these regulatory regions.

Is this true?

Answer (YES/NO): YES